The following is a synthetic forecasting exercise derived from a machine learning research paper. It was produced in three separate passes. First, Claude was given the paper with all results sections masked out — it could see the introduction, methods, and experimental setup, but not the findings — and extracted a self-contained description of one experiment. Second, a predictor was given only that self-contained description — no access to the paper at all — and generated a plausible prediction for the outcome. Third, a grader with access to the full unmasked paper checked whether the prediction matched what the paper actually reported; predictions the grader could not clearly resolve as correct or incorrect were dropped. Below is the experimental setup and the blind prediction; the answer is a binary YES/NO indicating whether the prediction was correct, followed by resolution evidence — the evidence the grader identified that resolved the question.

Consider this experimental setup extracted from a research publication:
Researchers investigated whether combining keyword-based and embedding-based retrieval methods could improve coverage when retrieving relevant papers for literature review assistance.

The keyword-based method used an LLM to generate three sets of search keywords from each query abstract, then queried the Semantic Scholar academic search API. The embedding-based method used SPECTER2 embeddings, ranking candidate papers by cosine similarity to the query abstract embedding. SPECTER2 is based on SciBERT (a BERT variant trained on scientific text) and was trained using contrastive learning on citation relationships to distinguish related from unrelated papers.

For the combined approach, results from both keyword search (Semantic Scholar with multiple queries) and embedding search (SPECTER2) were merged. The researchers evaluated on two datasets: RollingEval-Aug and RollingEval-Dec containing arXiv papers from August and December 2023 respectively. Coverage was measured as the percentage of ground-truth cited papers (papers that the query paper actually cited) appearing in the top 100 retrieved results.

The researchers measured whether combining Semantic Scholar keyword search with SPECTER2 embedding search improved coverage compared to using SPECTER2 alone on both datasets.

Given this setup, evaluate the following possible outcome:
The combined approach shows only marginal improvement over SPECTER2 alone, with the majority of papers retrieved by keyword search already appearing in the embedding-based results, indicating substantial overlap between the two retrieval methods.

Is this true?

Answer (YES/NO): NO